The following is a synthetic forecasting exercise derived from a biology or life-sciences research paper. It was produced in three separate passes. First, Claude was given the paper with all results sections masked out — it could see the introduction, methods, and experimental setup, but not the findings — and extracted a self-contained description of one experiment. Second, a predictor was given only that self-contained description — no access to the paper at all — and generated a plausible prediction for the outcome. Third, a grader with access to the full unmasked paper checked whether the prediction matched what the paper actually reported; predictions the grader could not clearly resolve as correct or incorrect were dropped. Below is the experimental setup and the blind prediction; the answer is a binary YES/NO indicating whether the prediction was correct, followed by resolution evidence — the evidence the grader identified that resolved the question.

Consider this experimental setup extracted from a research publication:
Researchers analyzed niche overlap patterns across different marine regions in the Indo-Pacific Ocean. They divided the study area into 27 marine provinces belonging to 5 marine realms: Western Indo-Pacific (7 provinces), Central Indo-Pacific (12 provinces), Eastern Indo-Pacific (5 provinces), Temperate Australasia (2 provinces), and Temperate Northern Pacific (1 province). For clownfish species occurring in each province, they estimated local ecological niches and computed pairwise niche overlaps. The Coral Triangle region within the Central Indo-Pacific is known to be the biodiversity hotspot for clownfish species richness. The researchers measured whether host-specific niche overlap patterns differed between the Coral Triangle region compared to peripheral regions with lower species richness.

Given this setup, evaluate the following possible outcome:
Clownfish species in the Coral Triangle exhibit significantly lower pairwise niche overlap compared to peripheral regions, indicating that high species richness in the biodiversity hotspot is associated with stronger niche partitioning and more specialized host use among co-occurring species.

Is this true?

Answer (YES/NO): YES